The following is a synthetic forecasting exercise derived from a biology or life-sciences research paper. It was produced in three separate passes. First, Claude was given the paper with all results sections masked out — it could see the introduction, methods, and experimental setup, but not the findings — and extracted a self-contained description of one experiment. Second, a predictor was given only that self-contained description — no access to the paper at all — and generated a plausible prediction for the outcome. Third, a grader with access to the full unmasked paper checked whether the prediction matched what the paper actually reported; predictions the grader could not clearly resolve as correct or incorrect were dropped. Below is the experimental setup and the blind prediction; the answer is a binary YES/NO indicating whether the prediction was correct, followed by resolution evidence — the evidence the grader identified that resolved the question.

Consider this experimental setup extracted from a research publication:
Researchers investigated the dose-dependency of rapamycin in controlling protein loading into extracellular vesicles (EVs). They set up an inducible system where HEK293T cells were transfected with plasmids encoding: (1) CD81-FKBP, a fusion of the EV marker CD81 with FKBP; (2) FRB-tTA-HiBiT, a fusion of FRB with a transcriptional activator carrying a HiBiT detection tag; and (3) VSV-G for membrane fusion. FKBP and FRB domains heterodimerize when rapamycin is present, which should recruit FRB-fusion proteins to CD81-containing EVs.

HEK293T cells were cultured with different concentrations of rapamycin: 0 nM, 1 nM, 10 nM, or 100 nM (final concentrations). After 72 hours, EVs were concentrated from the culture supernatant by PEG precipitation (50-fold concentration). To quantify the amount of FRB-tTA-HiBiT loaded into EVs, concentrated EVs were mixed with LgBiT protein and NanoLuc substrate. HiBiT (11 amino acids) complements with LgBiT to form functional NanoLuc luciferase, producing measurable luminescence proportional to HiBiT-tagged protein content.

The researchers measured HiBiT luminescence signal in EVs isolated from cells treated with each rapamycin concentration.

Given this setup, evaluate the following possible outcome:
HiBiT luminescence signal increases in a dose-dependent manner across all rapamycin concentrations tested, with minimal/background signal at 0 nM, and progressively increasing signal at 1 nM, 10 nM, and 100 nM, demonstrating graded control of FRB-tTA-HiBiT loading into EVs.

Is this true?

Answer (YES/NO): YES